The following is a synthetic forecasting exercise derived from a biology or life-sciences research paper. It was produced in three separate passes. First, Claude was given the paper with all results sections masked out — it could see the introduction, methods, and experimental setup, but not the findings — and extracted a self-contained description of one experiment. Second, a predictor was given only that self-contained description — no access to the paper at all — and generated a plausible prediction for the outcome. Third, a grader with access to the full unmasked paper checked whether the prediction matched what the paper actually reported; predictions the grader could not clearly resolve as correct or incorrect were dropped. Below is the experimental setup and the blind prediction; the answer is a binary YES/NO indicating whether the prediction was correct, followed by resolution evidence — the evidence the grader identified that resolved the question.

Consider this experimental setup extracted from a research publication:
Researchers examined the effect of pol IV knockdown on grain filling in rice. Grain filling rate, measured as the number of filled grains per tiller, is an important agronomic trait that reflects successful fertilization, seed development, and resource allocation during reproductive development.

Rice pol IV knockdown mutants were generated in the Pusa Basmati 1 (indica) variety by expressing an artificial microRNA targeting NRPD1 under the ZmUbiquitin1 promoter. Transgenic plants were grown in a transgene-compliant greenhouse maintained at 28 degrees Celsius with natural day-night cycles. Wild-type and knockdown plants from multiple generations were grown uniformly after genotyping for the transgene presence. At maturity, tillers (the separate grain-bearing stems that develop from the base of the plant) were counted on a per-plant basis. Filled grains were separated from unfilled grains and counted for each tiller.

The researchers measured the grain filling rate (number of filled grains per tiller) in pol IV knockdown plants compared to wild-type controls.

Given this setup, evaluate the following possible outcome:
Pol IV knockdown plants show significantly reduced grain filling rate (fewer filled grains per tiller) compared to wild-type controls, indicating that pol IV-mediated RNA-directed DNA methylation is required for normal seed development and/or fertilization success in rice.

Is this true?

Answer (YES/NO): YES